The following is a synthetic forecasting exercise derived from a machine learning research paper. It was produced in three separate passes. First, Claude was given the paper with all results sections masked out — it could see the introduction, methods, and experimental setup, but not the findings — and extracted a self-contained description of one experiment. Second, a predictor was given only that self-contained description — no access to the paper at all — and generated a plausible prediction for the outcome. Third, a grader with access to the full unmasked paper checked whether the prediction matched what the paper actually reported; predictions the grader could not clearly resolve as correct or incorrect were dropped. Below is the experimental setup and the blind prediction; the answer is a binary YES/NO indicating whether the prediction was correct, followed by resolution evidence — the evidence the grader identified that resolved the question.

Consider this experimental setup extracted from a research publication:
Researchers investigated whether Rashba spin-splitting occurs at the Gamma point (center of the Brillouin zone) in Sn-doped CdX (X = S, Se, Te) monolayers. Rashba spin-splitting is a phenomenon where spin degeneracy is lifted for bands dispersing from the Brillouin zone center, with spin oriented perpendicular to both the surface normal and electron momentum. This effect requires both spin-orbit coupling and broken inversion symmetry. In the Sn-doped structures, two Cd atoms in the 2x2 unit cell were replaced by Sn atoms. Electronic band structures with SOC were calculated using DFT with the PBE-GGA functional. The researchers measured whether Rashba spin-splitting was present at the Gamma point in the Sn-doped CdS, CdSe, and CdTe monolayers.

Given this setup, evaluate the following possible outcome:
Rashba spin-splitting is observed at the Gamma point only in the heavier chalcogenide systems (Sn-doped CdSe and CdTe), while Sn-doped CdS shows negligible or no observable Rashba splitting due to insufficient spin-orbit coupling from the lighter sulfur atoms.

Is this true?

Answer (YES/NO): YES